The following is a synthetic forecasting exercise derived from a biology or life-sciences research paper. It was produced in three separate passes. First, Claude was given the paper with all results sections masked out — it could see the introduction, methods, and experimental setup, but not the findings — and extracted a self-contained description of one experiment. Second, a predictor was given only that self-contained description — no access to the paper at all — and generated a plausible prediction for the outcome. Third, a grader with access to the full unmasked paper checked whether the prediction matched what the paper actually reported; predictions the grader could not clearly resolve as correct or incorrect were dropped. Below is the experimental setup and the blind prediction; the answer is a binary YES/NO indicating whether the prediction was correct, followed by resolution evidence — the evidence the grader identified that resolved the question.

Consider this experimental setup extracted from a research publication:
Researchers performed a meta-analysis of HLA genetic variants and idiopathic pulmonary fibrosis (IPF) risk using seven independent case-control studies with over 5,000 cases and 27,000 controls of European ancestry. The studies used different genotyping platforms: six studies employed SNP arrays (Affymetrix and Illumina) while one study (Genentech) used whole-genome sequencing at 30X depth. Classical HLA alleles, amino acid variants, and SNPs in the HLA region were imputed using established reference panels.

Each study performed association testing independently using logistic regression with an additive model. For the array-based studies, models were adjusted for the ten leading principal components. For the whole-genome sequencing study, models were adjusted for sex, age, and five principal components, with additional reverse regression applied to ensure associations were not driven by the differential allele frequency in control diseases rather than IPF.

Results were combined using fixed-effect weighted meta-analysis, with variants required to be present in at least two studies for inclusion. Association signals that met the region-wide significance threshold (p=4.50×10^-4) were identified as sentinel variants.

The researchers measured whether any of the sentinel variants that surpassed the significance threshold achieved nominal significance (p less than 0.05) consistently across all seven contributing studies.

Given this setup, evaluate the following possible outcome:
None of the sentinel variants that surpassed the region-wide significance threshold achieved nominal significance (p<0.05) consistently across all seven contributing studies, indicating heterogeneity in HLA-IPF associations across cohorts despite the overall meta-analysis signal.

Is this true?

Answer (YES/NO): YES